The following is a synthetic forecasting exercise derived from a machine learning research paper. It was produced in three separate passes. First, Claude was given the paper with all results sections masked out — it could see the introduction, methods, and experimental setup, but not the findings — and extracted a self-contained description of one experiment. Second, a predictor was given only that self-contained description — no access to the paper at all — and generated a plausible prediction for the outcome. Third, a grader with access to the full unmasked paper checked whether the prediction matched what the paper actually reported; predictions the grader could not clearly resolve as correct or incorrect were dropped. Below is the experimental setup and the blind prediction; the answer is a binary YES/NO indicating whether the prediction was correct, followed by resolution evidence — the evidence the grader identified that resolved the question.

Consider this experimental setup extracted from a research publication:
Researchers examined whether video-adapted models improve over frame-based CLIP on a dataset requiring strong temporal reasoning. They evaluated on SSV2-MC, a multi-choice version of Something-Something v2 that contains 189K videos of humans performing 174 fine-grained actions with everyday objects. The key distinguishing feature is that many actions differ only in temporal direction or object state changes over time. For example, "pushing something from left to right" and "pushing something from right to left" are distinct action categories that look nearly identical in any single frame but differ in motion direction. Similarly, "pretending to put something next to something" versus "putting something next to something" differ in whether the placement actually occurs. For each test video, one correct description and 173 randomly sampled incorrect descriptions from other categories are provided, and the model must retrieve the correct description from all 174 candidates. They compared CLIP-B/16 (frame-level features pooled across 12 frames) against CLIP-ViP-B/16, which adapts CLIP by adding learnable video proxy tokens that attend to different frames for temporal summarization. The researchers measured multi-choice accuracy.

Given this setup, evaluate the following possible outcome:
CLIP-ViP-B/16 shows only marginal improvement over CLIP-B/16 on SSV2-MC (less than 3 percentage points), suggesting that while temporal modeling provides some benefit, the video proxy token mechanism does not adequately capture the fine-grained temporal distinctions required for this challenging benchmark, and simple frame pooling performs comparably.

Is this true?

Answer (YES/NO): NO